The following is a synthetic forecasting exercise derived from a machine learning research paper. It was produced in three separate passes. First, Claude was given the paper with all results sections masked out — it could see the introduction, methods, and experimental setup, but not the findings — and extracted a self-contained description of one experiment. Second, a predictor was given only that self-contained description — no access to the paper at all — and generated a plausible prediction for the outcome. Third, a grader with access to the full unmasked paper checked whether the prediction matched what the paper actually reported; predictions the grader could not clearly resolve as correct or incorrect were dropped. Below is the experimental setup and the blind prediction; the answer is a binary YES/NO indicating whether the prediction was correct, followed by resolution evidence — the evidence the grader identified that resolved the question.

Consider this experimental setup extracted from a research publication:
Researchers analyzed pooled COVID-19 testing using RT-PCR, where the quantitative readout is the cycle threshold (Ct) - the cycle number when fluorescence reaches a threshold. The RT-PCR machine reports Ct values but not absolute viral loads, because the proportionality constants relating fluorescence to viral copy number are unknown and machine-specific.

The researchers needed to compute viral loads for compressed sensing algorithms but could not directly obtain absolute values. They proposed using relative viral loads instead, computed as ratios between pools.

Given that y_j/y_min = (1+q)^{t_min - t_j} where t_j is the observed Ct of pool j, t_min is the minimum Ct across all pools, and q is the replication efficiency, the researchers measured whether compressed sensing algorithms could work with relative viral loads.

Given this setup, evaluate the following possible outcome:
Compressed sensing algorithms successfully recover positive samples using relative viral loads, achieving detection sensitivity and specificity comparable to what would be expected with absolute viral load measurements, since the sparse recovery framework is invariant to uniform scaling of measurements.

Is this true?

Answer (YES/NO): YES